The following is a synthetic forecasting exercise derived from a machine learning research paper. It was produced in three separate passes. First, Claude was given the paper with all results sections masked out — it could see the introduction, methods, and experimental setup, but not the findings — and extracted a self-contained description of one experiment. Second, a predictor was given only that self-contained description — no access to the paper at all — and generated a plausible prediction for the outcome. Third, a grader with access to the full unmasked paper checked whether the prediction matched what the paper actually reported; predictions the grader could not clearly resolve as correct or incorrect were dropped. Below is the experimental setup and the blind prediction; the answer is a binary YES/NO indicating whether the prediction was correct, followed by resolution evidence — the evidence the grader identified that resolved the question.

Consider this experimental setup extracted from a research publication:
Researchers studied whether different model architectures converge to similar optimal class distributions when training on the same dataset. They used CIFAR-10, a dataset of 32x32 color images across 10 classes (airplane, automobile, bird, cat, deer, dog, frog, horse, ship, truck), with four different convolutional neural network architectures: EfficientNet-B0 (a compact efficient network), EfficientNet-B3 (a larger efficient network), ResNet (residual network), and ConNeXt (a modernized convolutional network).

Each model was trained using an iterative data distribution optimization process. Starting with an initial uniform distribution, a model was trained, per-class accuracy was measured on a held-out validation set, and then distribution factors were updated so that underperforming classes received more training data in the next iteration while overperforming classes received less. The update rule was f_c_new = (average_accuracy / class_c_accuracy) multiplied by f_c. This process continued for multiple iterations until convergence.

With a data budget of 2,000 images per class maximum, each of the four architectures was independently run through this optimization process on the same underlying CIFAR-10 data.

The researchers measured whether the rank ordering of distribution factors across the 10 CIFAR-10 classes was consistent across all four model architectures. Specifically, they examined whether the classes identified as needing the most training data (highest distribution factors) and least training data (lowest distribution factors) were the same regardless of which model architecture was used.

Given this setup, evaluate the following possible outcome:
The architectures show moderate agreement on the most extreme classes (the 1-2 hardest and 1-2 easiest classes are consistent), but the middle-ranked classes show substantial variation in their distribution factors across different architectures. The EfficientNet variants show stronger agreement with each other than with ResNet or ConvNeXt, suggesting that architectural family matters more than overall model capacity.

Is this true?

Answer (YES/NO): NO